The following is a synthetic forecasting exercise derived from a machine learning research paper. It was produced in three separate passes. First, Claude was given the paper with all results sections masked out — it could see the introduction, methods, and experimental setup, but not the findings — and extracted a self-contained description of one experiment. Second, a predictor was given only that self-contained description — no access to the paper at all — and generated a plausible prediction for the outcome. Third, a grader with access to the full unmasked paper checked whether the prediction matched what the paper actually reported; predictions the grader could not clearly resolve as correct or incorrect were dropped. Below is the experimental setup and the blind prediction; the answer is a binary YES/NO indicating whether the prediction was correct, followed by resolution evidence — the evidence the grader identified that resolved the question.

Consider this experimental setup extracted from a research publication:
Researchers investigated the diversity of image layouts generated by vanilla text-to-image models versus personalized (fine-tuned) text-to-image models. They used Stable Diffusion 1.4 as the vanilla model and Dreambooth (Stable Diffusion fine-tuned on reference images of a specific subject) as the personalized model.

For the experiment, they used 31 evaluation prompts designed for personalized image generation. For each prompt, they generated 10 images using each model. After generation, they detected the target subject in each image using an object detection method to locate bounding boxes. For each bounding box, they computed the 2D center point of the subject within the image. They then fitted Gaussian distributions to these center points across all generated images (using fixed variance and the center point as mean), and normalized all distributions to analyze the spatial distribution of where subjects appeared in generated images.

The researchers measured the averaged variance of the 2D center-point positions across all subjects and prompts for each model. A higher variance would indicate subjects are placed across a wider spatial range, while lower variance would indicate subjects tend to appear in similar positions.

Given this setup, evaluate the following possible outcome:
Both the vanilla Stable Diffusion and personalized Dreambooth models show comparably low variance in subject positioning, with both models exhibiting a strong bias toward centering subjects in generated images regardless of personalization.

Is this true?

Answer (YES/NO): NO